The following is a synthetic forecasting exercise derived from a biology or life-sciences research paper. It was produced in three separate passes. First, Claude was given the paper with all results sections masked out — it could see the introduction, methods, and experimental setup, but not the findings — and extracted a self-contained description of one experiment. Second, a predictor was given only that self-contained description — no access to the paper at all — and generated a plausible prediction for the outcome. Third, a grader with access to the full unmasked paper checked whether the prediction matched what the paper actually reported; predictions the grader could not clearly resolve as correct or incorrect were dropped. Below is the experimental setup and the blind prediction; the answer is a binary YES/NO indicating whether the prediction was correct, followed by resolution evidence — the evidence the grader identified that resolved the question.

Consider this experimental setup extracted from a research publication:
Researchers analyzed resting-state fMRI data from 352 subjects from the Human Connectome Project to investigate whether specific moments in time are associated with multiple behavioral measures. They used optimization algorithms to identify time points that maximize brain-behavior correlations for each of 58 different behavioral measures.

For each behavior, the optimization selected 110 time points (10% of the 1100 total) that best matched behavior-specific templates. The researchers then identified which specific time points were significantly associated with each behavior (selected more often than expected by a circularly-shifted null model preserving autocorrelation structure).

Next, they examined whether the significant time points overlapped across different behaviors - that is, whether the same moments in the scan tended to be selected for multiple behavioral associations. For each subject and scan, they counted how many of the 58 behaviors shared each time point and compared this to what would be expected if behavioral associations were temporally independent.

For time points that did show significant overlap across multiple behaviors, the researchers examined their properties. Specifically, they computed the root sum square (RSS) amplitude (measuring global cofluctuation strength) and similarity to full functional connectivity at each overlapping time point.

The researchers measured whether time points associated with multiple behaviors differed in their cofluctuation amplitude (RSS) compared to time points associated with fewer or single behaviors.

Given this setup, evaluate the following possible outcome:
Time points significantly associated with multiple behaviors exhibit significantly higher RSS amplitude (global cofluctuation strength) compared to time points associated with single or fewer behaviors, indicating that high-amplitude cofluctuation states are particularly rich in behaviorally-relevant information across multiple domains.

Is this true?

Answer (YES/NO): YES